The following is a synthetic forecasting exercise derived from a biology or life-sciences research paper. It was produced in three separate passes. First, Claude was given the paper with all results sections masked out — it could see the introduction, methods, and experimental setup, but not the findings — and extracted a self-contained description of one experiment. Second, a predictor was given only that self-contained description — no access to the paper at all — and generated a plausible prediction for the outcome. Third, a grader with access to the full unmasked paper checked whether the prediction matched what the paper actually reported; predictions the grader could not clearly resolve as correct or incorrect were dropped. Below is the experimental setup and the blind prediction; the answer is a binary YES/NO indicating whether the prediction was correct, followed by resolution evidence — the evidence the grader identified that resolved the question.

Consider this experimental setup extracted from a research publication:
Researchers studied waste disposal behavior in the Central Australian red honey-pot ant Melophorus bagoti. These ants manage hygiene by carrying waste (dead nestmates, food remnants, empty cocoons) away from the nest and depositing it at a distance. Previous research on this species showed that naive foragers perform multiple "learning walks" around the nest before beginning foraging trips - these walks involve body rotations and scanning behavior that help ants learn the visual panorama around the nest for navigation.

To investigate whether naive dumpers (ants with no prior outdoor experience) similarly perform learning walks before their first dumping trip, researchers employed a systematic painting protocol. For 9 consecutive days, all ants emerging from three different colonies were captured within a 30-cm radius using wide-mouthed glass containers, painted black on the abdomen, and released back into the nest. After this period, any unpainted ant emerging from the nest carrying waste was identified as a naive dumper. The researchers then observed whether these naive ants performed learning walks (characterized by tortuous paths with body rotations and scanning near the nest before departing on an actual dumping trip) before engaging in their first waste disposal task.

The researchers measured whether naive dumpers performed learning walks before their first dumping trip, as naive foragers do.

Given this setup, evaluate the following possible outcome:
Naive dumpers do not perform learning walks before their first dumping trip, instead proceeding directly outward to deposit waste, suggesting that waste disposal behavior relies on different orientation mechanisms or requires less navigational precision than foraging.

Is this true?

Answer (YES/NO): NO